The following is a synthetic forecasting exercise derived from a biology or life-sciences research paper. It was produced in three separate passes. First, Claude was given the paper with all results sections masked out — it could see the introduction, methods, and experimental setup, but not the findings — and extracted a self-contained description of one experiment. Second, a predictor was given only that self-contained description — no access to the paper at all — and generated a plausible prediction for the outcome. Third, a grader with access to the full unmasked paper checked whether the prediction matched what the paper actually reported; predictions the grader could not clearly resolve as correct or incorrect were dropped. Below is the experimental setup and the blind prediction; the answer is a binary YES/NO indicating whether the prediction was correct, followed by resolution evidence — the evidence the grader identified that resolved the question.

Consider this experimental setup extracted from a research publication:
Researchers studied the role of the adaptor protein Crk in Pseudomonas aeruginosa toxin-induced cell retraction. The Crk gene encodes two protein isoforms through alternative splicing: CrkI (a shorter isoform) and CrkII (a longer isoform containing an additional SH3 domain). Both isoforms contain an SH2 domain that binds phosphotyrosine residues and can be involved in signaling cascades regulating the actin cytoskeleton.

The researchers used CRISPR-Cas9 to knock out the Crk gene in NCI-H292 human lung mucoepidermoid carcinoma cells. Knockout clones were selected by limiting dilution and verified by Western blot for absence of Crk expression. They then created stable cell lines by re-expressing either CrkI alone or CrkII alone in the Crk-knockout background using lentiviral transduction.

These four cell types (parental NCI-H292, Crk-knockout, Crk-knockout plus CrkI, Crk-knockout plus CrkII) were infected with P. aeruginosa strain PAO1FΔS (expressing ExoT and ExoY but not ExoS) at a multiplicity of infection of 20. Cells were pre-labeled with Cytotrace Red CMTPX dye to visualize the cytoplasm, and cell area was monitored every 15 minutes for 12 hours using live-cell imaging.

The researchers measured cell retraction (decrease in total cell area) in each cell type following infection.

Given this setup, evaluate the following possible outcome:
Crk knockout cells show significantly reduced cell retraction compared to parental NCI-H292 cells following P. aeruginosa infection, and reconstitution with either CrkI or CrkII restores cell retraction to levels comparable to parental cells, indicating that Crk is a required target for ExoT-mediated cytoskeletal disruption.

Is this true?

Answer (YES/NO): NO